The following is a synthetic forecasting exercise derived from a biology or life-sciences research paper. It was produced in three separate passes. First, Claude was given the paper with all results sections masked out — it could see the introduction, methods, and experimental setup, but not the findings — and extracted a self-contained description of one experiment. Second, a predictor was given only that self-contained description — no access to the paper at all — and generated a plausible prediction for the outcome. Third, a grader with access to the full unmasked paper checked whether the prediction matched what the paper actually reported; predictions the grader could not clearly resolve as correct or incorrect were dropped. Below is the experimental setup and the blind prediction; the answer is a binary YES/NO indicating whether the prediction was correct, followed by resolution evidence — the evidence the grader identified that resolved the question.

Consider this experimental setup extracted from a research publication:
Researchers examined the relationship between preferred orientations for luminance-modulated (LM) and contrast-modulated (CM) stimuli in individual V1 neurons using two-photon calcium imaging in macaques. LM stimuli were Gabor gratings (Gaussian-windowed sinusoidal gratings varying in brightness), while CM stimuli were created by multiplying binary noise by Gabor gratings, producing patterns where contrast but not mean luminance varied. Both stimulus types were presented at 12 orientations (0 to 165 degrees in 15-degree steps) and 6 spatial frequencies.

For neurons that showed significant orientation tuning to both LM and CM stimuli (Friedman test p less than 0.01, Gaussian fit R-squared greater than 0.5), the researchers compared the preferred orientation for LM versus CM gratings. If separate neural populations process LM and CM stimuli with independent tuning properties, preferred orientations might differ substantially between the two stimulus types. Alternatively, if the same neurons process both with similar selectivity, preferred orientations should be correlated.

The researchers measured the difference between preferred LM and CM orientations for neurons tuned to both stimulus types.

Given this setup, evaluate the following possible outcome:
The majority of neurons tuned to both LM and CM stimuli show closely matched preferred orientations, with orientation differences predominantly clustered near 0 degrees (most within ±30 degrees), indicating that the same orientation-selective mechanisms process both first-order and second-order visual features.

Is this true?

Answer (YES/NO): YES